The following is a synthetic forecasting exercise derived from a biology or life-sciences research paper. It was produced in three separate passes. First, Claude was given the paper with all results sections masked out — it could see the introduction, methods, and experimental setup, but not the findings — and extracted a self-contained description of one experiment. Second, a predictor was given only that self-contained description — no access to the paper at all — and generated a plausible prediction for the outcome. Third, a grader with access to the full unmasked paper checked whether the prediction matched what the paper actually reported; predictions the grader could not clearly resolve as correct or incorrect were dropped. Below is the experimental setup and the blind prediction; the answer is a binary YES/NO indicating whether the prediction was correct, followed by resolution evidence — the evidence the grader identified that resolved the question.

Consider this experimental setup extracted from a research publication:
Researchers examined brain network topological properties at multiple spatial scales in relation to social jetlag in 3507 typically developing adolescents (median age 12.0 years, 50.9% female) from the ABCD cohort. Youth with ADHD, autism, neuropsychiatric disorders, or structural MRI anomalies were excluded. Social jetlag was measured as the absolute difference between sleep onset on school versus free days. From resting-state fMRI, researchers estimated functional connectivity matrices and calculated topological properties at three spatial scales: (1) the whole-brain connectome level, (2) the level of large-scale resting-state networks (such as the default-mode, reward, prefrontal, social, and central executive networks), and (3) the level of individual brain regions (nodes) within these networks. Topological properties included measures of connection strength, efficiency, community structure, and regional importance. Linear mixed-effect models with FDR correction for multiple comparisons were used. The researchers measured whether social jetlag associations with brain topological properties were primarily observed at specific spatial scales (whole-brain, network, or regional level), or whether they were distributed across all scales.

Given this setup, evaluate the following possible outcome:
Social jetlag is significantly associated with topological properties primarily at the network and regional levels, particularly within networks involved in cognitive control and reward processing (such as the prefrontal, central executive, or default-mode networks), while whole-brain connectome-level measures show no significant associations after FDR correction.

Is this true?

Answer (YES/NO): NO